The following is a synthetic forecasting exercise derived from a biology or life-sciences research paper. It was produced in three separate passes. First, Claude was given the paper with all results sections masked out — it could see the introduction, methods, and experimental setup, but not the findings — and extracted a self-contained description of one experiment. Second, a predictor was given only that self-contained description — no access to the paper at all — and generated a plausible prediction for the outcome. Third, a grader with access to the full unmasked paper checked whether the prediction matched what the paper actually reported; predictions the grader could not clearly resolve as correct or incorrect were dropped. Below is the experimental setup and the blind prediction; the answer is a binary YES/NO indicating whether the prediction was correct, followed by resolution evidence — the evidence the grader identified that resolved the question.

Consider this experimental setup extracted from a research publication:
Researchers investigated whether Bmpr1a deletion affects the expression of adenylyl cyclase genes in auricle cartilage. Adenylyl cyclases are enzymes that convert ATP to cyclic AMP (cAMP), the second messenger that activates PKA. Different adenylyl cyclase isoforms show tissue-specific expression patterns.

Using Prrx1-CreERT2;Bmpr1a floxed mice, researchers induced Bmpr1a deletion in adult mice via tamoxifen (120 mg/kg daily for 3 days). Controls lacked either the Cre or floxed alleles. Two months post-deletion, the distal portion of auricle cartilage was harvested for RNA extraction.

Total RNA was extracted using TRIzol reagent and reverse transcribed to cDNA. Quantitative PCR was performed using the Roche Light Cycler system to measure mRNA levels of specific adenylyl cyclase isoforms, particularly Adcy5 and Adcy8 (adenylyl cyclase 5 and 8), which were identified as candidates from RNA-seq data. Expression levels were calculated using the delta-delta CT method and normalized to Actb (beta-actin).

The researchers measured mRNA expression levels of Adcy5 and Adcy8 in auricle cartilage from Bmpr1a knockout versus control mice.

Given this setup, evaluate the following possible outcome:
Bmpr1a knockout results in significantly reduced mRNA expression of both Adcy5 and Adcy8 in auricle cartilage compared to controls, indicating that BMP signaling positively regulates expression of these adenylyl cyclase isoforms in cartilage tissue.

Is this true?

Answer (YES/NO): NO